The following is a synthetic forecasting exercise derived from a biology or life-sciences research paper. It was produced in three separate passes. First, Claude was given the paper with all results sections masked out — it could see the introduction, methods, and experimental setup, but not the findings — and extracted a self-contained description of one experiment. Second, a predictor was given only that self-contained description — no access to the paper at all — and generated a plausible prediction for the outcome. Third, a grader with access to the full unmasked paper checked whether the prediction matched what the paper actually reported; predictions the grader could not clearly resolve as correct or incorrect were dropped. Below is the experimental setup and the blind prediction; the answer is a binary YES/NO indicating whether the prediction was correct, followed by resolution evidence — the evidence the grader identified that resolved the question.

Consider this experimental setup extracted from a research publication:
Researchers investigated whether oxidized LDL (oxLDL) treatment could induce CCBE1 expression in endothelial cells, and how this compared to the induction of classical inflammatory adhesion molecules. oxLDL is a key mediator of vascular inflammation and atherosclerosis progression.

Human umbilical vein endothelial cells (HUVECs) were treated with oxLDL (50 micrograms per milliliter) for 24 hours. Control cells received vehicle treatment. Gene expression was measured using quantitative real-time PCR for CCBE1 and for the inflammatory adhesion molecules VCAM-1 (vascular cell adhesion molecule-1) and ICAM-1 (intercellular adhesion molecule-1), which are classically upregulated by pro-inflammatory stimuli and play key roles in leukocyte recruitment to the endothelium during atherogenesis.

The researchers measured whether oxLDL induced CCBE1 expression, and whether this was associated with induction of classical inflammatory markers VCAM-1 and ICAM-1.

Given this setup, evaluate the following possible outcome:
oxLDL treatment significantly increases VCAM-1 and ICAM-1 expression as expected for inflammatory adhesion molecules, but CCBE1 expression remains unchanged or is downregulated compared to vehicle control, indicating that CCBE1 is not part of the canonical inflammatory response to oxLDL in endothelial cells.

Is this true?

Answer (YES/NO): NO